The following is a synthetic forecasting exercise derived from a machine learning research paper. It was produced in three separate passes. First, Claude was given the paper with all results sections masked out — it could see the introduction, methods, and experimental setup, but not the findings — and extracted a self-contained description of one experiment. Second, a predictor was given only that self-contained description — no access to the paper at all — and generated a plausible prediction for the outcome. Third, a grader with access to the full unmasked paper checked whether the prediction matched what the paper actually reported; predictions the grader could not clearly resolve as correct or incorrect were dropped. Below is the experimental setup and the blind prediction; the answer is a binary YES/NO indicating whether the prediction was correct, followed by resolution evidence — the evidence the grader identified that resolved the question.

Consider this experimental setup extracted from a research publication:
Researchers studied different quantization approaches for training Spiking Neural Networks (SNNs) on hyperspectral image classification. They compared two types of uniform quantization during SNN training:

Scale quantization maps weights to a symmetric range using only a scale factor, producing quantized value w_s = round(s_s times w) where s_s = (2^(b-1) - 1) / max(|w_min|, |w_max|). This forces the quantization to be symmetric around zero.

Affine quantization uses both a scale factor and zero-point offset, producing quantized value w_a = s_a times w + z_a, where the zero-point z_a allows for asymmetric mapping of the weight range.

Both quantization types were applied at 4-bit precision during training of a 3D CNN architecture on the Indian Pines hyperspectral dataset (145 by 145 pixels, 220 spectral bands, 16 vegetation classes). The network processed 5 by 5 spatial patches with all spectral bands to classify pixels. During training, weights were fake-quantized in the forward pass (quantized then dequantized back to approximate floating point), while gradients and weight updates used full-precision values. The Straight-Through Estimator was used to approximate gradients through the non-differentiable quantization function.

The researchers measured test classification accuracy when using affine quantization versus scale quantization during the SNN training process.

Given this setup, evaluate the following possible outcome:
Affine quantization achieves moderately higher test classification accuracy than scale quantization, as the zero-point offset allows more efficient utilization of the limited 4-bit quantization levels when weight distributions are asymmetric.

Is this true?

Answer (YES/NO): NO